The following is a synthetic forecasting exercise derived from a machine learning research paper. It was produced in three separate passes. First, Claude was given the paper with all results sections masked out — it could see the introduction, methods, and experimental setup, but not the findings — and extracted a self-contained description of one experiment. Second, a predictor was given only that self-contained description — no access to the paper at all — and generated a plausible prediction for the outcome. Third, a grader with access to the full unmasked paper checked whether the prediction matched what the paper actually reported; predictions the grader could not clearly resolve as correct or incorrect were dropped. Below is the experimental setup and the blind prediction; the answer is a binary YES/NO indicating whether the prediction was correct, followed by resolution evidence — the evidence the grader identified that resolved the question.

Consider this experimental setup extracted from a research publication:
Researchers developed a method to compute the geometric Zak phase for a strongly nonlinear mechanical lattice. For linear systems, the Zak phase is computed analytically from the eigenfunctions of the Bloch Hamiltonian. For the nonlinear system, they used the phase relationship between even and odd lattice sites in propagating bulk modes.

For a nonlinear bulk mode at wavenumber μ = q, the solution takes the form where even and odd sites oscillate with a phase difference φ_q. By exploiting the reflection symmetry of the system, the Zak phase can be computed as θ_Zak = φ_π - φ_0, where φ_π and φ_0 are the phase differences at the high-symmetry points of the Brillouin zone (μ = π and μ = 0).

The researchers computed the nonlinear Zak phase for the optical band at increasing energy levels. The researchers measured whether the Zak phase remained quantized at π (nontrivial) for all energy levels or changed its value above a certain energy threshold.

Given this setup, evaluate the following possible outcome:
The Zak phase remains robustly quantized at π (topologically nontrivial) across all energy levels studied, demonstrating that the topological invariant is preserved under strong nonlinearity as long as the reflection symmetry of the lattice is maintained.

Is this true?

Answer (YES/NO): NO